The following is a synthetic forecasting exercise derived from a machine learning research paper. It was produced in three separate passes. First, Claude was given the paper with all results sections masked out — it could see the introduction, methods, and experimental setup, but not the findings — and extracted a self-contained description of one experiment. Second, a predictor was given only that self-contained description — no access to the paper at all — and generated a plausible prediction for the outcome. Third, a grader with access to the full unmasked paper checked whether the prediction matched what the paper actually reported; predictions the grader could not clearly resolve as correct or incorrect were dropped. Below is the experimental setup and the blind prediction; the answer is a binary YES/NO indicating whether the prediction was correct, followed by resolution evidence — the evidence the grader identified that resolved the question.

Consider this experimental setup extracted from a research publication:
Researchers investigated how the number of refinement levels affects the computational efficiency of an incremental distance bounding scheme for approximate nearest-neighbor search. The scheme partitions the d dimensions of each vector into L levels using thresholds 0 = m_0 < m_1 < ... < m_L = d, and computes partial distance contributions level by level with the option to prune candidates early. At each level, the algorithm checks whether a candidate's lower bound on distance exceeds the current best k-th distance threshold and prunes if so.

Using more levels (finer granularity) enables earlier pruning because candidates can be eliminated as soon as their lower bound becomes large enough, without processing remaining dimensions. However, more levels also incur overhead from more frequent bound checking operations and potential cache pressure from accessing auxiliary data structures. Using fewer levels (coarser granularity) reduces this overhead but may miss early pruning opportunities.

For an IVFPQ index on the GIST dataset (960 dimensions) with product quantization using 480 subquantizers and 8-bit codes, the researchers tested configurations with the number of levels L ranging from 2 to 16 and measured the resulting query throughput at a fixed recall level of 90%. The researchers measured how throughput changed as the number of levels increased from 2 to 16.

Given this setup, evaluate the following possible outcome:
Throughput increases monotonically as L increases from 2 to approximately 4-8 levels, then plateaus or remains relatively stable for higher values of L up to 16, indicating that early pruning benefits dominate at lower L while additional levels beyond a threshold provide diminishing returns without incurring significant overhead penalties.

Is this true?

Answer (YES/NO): NO